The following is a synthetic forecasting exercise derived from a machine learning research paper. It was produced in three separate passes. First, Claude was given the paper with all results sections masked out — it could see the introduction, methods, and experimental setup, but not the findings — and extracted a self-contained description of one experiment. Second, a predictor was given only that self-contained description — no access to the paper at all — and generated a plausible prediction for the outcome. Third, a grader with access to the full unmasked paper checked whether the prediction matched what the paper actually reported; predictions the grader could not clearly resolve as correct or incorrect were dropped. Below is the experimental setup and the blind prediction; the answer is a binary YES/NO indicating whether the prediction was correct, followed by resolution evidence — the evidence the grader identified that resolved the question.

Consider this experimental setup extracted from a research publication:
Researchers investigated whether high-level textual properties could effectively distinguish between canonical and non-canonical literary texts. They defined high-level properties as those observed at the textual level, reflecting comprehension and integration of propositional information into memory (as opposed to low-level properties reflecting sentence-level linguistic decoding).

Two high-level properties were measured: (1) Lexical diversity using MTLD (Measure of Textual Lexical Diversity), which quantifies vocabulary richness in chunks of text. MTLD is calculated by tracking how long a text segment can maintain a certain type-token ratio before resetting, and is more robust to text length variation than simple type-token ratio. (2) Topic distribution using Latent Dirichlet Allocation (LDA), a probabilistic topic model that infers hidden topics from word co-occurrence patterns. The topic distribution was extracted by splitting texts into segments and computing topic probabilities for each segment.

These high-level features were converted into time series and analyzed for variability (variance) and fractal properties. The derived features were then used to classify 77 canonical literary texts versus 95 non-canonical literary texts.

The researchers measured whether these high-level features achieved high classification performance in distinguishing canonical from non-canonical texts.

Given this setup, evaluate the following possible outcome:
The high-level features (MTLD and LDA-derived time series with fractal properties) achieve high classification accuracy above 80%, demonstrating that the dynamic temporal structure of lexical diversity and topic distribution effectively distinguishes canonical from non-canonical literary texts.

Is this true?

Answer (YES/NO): NO